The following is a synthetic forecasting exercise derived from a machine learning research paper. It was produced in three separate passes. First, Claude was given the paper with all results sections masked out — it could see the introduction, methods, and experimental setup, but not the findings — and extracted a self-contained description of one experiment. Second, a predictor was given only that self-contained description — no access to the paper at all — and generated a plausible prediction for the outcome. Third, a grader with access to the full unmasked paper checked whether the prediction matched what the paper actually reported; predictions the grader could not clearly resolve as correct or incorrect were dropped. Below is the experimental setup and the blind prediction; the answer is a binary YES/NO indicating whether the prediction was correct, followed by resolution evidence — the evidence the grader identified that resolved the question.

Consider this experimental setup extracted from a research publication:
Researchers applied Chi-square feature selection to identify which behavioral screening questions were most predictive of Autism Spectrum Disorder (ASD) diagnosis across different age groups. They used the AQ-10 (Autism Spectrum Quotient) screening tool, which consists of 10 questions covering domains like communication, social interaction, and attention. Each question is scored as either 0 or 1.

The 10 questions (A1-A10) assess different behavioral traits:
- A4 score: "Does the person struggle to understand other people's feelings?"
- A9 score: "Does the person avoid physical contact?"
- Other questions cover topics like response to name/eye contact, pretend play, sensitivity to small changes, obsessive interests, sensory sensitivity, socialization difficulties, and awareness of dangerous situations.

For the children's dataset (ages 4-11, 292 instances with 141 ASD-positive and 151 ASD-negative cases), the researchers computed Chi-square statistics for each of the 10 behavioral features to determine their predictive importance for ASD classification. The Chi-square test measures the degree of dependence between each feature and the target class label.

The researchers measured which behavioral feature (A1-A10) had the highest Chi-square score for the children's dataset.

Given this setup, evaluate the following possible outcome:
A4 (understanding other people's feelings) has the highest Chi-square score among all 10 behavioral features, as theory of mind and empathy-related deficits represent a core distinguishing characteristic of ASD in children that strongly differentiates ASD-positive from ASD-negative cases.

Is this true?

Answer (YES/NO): YES